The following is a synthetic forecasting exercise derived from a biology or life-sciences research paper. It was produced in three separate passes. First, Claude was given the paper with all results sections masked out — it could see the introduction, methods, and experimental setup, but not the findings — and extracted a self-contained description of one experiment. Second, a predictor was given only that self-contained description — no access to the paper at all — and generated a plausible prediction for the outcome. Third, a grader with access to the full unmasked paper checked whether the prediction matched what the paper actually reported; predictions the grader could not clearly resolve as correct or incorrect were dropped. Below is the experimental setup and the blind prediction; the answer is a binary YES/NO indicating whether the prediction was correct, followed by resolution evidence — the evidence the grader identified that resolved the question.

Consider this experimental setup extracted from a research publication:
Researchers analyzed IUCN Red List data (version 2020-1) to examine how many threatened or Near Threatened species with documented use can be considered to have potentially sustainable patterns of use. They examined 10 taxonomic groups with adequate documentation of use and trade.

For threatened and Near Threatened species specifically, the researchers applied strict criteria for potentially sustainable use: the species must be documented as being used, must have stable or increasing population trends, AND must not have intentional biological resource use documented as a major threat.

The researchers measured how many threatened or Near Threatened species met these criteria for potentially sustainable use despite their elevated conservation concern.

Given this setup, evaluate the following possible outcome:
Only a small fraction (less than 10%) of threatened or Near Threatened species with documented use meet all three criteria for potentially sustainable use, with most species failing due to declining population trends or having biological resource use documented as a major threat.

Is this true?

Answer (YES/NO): YES